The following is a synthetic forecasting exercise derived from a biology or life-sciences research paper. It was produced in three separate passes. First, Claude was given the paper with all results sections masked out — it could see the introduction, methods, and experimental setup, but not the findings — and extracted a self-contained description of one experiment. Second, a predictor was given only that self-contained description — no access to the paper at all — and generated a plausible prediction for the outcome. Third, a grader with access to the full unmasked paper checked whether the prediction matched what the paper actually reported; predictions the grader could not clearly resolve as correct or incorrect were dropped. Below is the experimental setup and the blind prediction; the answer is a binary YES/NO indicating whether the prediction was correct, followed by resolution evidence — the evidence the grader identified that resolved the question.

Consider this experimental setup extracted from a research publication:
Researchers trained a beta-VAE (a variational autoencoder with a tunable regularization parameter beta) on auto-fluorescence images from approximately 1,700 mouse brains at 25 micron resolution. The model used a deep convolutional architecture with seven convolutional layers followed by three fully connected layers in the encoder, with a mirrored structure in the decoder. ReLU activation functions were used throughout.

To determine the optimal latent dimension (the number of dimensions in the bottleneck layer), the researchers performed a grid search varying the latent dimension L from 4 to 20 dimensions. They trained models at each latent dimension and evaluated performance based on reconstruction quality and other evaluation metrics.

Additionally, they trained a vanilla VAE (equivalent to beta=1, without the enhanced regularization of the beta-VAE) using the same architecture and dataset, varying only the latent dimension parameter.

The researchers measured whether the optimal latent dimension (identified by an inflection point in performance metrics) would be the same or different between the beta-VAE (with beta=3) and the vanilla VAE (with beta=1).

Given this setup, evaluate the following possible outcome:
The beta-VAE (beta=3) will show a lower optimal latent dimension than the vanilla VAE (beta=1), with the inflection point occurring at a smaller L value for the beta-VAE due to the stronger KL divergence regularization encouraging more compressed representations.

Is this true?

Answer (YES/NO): NO